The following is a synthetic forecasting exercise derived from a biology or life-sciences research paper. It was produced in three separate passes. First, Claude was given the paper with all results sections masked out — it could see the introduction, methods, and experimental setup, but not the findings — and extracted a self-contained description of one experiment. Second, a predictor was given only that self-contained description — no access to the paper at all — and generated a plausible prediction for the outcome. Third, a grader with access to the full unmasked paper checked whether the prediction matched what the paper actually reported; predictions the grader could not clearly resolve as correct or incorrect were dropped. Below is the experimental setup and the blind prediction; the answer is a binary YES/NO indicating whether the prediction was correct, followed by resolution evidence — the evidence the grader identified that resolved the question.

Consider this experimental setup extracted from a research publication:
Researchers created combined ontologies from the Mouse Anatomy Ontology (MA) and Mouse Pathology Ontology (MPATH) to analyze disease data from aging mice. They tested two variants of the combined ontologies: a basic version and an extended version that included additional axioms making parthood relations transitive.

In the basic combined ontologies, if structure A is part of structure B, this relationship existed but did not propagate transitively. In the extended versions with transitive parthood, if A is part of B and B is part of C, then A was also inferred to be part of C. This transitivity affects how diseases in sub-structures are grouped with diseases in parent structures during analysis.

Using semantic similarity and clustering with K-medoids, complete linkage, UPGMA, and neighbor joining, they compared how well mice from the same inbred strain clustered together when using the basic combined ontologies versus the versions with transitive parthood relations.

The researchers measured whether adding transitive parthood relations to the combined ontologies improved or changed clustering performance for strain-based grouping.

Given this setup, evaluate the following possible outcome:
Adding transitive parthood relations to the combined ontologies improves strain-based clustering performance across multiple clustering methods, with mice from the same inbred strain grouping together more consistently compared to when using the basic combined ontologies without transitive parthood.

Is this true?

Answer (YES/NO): NO